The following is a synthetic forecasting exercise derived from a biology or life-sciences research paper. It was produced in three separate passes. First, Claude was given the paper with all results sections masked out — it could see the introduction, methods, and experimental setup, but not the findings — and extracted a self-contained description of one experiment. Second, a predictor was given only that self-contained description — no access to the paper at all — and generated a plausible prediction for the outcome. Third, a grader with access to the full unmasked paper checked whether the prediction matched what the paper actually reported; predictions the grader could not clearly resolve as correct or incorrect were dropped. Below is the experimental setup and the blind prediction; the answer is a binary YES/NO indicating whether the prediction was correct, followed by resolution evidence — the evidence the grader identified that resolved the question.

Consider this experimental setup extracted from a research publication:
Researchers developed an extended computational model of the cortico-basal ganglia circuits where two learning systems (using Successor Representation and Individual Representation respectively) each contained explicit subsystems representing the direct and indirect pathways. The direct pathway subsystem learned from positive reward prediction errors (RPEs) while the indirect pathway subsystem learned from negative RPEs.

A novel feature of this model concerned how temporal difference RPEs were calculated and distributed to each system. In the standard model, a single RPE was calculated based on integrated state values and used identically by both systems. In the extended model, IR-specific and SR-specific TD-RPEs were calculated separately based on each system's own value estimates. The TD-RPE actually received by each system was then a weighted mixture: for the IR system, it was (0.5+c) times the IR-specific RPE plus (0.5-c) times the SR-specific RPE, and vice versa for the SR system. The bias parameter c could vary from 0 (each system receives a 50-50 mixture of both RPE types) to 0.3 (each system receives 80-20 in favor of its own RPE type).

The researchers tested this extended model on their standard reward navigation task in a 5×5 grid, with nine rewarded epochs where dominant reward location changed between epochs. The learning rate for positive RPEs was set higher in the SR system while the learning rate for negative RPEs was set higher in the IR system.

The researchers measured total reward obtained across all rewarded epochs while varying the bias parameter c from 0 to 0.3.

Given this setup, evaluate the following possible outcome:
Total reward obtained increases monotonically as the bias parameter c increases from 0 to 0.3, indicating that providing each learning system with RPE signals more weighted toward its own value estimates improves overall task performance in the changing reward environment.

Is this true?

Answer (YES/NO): NO